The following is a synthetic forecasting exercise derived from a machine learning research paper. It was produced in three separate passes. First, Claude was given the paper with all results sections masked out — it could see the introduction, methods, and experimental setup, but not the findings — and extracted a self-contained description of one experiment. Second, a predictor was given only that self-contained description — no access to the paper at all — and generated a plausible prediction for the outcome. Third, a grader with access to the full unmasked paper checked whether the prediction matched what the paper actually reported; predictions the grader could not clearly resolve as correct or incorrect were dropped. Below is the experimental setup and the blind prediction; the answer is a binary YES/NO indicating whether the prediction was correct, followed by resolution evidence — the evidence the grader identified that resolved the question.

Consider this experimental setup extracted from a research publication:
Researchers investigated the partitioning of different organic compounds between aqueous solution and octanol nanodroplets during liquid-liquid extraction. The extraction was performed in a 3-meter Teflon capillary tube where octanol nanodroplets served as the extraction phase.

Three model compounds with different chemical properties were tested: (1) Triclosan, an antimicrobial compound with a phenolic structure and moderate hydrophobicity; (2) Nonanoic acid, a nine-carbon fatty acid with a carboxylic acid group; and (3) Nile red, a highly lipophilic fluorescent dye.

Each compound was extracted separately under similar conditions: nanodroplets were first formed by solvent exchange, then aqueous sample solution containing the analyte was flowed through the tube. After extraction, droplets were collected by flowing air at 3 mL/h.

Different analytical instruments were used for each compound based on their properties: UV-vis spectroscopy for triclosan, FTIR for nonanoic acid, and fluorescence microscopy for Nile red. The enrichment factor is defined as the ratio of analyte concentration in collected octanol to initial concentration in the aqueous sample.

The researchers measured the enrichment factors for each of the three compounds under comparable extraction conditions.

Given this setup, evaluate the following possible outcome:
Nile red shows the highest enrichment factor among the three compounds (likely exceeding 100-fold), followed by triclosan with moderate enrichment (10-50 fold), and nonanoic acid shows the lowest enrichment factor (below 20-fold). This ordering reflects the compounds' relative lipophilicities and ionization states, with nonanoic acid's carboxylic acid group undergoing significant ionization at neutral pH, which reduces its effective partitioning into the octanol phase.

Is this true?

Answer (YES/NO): NO